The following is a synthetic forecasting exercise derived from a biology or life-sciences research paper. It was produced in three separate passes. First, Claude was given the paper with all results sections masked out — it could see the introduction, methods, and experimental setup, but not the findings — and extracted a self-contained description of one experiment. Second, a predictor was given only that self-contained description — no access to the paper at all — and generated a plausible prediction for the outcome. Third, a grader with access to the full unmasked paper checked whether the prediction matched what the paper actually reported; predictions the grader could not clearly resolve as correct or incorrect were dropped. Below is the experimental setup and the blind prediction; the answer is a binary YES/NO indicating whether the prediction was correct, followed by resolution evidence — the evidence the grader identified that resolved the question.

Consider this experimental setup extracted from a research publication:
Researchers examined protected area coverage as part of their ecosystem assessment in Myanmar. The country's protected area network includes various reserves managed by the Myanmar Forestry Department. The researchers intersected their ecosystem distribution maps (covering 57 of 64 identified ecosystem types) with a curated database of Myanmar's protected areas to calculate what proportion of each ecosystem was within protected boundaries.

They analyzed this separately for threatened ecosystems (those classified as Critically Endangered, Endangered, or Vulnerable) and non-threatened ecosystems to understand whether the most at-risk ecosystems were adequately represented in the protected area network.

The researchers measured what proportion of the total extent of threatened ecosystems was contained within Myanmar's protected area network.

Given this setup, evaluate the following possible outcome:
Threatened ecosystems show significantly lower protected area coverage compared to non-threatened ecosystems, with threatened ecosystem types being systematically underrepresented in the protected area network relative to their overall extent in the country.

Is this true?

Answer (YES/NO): YES